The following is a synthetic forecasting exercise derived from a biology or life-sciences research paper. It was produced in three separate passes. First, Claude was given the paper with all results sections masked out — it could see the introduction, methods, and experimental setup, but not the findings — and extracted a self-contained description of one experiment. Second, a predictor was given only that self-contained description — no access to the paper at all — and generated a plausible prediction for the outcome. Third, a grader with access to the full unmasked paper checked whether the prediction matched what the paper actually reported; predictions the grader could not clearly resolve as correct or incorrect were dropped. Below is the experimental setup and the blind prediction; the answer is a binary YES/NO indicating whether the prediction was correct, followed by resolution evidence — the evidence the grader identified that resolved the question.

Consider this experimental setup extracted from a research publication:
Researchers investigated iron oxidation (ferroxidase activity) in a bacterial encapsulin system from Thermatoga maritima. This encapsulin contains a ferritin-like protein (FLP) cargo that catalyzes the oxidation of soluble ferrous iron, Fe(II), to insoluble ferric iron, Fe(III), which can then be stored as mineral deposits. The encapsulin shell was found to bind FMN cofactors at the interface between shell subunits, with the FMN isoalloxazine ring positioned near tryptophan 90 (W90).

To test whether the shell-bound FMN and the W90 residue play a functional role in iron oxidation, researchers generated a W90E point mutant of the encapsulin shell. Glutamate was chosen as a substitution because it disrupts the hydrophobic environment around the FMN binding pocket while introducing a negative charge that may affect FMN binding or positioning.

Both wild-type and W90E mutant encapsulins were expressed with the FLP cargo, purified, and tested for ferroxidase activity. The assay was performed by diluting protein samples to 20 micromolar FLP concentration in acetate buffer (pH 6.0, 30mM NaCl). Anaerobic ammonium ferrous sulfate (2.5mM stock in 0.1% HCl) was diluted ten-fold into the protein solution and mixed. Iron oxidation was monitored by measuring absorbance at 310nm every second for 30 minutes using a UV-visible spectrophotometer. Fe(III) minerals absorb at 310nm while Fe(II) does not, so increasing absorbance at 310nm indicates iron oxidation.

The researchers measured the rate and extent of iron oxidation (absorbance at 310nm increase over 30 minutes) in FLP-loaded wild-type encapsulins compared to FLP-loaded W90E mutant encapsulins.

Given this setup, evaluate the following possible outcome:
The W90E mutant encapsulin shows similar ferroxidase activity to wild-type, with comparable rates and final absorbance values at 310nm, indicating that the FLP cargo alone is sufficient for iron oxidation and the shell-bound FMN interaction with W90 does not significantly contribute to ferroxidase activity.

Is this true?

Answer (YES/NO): YES